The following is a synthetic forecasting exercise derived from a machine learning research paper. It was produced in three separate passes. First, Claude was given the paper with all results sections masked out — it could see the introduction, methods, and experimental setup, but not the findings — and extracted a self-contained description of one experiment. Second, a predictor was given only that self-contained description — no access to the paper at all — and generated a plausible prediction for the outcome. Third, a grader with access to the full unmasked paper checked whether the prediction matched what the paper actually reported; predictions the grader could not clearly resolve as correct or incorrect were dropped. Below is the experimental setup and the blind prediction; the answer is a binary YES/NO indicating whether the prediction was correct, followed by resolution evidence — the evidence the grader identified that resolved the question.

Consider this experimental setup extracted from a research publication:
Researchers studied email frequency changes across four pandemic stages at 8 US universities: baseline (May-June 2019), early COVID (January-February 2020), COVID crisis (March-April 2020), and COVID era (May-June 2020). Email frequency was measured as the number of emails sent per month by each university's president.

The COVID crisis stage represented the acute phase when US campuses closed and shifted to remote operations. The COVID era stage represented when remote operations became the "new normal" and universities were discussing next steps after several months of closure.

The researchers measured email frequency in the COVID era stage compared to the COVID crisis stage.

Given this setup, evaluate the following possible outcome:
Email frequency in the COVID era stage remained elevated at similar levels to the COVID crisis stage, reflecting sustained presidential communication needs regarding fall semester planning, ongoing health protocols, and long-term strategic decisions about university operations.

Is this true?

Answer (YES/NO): NO